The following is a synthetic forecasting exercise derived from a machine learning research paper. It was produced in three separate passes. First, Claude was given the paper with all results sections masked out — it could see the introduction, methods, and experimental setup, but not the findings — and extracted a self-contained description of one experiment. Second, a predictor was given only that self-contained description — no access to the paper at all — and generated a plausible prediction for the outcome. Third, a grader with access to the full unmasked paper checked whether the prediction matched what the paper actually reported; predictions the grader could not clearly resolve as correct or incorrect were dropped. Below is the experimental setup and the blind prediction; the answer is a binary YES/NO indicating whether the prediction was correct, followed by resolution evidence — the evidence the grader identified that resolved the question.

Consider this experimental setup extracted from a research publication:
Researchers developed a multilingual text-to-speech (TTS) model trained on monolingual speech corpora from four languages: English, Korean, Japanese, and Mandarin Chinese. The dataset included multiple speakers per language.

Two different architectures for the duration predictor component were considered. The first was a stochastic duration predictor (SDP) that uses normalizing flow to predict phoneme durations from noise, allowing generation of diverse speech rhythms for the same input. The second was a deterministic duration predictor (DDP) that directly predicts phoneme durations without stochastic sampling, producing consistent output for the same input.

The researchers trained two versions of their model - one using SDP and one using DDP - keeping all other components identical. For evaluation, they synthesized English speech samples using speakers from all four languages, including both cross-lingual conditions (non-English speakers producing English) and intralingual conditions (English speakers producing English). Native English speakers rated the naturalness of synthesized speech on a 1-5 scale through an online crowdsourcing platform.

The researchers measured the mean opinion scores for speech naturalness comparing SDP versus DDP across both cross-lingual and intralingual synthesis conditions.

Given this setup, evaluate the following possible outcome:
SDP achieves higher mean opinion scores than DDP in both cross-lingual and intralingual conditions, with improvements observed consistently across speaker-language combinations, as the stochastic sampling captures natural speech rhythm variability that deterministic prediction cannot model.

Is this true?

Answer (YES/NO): NO